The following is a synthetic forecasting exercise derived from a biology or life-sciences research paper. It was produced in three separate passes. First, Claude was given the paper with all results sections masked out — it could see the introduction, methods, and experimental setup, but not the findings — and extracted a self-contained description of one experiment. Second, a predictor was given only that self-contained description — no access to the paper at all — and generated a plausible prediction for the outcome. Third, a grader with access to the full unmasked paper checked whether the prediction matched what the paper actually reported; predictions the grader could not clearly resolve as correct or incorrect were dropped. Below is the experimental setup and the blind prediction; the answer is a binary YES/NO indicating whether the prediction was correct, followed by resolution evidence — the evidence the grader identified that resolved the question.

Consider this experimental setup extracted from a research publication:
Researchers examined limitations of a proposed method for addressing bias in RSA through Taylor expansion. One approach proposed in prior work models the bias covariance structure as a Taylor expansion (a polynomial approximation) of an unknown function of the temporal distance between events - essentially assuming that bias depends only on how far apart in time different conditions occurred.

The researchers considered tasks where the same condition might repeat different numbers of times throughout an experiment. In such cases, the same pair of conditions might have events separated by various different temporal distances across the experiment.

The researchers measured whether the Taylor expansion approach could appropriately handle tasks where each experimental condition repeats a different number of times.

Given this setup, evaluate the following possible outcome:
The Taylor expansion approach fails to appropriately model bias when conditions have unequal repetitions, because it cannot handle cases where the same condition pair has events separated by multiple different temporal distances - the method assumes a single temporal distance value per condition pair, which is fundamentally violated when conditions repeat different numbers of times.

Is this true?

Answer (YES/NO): NO